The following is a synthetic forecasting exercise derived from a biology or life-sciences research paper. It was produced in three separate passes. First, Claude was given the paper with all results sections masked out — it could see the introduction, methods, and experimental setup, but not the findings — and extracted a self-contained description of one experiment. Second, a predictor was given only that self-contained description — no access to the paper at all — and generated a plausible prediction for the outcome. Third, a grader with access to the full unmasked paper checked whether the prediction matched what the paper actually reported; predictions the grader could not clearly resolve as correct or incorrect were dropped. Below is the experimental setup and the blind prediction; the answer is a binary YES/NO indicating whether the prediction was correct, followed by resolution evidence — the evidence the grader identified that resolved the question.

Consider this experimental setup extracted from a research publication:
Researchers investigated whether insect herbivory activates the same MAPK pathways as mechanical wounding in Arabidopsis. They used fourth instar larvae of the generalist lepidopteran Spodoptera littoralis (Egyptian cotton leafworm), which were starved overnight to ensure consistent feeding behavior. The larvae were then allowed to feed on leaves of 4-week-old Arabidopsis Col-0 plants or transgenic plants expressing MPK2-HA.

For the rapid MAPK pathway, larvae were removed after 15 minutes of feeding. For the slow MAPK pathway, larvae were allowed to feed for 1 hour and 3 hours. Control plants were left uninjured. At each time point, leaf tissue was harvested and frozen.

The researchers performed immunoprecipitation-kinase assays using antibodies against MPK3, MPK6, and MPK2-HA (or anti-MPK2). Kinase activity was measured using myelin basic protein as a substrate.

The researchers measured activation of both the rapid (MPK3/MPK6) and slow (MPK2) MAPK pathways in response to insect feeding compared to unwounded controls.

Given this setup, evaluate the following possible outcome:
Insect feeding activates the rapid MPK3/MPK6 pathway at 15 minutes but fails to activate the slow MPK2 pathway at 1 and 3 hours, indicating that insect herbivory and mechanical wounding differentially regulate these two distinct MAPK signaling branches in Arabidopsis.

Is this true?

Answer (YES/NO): NO